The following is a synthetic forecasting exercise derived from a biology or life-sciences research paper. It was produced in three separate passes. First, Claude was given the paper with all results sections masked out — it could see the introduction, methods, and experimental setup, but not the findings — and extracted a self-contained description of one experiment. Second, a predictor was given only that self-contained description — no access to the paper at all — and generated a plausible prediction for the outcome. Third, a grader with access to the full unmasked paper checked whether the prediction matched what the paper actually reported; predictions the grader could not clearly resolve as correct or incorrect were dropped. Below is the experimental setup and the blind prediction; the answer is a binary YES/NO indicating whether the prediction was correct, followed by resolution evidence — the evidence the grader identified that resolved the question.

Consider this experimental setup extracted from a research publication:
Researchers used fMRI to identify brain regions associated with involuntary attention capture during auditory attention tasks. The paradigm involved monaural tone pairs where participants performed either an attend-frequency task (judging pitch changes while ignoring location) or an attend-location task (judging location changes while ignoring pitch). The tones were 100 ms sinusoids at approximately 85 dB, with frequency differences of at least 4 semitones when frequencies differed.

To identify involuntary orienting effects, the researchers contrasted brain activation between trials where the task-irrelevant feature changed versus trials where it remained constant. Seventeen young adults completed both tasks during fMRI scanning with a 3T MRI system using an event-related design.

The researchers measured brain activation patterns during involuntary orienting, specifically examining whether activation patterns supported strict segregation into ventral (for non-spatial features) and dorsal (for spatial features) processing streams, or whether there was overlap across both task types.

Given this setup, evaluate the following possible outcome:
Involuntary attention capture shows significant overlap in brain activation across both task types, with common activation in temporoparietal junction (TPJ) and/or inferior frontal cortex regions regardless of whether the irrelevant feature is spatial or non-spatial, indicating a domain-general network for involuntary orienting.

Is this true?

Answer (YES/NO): YES